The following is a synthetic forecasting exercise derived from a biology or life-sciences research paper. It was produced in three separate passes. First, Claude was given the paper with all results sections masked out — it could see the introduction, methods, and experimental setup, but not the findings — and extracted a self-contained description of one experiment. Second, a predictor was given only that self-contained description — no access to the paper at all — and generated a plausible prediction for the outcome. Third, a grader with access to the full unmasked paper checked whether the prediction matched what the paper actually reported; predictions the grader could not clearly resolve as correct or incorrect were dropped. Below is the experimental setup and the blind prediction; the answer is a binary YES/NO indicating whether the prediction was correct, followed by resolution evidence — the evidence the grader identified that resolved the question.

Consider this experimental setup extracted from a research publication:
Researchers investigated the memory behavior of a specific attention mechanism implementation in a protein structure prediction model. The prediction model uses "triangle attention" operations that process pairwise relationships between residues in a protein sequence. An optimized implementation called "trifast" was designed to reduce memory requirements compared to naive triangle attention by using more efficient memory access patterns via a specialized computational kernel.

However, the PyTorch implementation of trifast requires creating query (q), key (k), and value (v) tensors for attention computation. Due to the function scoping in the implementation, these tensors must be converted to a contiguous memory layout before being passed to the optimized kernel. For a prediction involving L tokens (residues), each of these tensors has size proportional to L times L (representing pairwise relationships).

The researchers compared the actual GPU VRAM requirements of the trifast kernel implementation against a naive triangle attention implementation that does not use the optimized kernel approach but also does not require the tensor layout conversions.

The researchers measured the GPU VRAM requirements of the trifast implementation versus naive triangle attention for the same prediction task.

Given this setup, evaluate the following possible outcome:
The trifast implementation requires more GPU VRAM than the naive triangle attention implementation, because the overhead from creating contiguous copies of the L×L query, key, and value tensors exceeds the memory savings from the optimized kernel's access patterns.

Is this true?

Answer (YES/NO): YES